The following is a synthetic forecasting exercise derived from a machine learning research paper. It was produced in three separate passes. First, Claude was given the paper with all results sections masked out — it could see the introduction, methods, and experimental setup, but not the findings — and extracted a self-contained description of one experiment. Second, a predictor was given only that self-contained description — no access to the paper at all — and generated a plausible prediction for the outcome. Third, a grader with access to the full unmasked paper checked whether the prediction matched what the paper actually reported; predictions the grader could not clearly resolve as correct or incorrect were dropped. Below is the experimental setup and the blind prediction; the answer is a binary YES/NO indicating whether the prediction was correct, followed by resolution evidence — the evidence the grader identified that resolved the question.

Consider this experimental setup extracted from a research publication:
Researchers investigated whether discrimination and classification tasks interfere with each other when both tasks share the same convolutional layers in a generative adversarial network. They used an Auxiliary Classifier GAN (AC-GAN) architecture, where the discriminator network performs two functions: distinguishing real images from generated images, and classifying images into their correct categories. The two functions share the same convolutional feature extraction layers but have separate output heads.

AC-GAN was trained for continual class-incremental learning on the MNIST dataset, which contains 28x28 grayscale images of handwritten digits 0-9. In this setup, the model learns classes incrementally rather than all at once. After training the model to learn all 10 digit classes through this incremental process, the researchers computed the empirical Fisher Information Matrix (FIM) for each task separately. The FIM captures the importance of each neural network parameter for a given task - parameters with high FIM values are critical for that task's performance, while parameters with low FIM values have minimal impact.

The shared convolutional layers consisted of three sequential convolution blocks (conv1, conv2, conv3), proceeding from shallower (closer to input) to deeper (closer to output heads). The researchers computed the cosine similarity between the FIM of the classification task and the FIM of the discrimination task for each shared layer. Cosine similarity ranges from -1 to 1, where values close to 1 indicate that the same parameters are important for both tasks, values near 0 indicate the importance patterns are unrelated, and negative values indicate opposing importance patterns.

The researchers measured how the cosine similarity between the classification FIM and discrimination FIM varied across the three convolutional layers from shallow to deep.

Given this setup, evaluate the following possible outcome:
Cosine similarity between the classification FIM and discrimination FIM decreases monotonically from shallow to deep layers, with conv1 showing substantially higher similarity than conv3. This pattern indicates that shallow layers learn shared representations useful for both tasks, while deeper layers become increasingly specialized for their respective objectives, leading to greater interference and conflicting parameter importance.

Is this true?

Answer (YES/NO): YES